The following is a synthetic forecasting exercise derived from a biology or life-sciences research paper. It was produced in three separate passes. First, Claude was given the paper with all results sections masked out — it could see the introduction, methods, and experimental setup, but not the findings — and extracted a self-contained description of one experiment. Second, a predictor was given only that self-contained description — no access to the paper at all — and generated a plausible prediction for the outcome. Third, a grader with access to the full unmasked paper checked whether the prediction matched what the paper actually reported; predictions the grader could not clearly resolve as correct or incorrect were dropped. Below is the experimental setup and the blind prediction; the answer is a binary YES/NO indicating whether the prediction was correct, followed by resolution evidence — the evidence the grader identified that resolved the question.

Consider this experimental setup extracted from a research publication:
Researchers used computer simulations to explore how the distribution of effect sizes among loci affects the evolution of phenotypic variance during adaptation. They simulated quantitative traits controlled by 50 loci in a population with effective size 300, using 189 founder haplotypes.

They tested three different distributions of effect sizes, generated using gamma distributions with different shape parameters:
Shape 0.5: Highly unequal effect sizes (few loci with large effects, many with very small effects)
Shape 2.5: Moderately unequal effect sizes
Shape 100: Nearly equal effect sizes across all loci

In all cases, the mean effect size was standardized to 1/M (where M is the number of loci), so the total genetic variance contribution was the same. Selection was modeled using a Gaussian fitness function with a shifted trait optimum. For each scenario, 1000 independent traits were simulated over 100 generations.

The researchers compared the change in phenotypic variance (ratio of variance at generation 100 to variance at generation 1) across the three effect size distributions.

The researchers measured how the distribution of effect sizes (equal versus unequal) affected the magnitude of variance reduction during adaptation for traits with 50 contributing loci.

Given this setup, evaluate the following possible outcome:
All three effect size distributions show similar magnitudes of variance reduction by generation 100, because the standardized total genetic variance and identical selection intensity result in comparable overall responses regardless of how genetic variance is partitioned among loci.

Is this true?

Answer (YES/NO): NO